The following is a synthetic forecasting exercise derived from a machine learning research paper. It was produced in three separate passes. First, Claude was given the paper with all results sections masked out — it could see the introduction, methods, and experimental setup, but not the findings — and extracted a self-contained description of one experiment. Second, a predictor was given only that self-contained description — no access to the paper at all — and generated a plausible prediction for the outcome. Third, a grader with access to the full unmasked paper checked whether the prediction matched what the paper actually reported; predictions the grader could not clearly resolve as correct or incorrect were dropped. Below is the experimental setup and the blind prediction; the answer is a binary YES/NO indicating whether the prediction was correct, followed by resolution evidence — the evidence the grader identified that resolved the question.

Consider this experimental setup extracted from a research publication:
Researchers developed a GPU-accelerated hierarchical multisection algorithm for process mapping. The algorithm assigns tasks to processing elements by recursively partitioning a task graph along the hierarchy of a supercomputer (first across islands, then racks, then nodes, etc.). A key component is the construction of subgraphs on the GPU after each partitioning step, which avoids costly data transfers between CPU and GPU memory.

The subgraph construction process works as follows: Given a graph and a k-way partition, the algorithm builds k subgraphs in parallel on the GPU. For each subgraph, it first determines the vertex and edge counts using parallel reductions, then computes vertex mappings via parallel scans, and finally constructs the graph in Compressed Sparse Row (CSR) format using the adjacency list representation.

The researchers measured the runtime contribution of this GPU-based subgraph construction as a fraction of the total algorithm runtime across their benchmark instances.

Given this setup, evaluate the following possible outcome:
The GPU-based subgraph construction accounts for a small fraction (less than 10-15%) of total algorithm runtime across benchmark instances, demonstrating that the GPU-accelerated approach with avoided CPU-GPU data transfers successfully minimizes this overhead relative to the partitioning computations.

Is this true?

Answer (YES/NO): YES